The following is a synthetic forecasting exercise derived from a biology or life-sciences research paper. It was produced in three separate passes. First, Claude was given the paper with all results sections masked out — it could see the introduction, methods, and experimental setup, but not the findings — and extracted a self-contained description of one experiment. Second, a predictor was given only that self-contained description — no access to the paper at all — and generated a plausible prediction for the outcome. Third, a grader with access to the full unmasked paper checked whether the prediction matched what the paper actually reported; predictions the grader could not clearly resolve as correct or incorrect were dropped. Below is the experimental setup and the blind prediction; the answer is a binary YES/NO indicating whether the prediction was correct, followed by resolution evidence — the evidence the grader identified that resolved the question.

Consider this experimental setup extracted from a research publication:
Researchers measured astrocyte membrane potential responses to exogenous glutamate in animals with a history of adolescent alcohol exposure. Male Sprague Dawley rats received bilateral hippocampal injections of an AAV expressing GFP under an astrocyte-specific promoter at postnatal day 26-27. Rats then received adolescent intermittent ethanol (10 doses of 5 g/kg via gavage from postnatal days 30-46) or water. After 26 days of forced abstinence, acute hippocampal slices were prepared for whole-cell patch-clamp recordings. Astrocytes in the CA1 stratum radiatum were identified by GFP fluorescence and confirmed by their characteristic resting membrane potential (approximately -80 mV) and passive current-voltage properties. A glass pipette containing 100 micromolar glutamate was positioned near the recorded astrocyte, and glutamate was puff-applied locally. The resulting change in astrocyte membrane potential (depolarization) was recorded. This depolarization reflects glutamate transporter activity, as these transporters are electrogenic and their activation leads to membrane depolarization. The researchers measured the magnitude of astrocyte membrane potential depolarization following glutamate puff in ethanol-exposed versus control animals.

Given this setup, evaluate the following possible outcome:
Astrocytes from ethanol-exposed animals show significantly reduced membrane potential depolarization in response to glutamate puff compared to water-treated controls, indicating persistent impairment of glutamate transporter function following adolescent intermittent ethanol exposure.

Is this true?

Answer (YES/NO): NO